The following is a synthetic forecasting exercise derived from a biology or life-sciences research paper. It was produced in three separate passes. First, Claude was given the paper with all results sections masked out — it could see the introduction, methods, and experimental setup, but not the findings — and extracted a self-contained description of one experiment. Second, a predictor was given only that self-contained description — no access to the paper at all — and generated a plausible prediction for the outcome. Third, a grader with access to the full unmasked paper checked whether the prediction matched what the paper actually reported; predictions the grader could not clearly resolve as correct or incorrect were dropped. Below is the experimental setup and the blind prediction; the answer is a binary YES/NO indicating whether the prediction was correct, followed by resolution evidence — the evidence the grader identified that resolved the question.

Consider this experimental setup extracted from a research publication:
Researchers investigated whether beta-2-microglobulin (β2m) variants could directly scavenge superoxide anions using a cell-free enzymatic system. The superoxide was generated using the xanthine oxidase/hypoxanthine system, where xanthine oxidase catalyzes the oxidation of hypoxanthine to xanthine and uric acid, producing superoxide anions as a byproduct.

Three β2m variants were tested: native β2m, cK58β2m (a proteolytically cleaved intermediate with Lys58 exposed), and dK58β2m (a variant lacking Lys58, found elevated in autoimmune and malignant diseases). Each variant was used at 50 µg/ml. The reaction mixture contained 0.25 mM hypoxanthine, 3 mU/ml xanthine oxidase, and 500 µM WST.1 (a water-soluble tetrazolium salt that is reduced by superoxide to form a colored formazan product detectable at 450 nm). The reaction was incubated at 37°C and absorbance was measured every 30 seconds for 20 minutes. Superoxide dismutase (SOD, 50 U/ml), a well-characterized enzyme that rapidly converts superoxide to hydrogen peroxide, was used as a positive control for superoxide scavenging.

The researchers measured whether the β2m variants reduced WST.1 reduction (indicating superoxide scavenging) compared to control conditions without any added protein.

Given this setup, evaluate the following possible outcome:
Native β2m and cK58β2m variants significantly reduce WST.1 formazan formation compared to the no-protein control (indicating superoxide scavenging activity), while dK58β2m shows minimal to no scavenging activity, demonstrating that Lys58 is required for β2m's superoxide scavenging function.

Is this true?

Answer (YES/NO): NO